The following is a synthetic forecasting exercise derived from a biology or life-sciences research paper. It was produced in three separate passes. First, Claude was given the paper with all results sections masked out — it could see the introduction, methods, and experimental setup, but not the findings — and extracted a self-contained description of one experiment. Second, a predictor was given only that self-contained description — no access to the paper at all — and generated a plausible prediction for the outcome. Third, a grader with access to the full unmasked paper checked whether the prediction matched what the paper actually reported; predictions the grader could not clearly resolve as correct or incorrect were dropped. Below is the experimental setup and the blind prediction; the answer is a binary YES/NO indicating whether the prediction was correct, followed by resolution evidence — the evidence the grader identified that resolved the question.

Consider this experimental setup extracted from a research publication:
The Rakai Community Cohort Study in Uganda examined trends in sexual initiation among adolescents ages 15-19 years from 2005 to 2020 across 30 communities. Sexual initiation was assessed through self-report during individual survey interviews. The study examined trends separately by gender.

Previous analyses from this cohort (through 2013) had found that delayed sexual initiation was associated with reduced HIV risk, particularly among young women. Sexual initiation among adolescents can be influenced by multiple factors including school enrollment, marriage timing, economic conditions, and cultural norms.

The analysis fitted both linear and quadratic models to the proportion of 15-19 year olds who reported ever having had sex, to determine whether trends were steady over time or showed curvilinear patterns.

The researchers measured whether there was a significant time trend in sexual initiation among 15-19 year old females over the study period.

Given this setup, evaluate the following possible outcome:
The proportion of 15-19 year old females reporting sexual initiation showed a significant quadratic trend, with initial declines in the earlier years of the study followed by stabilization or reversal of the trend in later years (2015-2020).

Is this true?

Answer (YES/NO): NO